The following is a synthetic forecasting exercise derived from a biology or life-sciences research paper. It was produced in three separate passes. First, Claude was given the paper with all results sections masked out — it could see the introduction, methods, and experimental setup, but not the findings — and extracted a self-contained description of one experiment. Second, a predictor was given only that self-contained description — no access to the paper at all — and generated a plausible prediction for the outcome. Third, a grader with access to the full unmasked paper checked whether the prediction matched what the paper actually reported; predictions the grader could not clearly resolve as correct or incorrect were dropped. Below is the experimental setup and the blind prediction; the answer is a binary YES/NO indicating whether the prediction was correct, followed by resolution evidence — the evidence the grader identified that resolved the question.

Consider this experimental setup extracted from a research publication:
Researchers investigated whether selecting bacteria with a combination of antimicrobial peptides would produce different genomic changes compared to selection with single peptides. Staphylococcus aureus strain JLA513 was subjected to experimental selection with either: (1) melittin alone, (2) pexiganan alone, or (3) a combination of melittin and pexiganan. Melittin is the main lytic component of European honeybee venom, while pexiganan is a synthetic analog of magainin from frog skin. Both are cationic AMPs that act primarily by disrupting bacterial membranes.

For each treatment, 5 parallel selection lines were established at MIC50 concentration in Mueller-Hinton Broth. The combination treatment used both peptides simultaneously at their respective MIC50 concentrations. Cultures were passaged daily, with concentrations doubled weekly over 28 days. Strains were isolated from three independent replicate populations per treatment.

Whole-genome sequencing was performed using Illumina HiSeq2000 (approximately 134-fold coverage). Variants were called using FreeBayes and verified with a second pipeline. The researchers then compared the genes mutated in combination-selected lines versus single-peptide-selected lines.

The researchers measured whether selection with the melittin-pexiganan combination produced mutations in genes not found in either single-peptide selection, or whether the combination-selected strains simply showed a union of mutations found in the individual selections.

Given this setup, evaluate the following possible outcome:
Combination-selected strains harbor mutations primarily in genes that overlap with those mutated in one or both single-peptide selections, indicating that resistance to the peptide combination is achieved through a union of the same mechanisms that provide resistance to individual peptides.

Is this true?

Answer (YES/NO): NO